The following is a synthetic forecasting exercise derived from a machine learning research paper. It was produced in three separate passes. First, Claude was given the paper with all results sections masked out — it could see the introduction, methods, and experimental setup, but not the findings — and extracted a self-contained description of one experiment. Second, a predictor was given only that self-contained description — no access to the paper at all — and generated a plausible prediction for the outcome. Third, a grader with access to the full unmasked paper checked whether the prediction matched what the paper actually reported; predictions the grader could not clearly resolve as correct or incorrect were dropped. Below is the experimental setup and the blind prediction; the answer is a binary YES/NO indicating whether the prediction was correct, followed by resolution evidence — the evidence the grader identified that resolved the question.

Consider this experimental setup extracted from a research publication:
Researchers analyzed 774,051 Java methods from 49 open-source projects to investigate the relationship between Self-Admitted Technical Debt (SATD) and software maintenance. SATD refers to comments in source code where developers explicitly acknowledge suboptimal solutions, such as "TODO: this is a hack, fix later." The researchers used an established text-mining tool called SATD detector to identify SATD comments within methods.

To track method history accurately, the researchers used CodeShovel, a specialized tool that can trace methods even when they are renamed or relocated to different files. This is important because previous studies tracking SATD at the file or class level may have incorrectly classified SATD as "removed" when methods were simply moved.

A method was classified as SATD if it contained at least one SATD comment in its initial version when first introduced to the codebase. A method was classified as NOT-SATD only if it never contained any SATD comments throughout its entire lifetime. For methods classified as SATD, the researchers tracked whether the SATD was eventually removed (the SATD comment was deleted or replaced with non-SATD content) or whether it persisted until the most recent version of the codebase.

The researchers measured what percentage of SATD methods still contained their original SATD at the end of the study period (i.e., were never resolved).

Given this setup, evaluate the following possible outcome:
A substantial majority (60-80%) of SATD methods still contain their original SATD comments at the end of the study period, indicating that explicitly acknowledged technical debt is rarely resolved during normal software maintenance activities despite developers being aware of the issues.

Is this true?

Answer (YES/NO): YES